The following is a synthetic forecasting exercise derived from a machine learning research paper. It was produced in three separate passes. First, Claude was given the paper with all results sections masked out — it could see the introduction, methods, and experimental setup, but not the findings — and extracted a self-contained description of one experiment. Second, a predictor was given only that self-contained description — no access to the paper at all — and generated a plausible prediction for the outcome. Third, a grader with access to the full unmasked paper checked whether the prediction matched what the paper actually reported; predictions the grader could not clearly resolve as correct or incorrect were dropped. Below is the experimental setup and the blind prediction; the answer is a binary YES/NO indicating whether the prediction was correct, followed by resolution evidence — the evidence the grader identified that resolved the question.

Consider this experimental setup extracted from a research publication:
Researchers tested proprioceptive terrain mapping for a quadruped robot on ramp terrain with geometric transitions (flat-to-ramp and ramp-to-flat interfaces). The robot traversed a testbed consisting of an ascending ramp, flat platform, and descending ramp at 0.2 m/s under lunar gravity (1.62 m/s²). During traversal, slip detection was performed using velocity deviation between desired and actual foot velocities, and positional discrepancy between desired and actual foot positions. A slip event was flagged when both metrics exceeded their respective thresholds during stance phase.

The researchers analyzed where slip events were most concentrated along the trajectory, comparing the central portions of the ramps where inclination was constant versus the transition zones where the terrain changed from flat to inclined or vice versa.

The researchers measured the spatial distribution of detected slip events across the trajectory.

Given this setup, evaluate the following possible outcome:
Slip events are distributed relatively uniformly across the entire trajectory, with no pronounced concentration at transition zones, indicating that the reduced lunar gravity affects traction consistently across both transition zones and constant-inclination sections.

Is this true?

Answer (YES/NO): NO